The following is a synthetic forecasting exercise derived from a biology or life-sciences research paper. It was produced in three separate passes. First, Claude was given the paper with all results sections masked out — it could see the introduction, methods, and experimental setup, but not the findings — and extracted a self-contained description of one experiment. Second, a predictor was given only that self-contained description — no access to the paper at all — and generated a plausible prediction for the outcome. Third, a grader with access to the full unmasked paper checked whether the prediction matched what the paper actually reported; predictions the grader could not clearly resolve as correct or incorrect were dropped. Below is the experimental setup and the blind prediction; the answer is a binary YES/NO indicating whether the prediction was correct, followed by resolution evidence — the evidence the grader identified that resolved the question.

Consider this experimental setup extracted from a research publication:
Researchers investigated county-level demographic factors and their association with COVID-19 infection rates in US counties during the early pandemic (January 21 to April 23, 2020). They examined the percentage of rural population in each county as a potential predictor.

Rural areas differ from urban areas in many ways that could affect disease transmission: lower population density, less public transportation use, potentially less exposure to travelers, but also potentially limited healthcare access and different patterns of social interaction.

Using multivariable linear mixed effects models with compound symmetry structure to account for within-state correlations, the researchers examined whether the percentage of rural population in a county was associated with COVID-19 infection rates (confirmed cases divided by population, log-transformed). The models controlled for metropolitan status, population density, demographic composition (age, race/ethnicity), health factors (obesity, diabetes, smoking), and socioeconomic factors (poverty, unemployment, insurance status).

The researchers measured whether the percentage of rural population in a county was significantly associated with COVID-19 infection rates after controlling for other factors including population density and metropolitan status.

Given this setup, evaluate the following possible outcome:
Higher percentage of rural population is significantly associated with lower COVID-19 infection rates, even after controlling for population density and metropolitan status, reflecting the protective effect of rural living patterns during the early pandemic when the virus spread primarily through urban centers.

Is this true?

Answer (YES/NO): NO